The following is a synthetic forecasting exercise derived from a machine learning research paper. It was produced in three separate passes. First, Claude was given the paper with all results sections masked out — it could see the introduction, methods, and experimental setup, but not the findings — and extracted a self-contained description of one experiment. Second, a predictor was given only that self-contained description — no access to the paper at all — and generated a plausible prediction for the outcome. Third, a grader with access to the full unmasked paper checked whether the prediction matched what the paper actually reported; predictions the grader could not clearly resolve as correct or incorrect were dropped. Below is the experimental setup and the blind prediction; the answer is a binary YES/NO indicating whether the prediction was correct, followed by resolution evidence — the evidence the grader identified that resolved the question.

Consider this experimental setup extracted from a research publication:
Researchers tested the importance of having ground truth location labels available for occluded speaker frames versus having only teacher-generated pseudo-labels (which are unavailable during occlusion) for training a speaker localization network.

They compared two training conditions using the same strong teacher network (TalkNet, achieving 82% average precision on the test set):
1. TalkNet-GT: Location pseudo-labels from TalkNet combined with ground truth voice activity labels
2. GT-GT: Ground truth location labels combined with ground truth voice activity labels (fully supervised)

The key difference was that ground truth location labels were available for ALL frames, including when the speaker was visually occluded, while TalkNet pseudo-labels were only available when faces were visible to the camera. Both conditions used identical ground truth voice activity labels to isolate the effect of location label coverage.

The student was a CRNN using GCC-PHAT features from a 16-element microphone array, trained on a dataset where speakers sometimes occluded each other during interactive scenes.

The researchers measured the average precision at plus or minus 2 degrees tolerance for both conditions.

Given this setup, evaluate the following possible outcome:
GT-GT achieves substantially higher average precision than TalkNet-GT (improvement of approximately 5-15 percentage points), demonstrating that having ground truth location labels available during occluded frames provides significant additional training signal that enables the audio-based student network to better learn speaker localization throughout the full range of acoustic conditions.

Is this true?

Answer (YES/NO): NO